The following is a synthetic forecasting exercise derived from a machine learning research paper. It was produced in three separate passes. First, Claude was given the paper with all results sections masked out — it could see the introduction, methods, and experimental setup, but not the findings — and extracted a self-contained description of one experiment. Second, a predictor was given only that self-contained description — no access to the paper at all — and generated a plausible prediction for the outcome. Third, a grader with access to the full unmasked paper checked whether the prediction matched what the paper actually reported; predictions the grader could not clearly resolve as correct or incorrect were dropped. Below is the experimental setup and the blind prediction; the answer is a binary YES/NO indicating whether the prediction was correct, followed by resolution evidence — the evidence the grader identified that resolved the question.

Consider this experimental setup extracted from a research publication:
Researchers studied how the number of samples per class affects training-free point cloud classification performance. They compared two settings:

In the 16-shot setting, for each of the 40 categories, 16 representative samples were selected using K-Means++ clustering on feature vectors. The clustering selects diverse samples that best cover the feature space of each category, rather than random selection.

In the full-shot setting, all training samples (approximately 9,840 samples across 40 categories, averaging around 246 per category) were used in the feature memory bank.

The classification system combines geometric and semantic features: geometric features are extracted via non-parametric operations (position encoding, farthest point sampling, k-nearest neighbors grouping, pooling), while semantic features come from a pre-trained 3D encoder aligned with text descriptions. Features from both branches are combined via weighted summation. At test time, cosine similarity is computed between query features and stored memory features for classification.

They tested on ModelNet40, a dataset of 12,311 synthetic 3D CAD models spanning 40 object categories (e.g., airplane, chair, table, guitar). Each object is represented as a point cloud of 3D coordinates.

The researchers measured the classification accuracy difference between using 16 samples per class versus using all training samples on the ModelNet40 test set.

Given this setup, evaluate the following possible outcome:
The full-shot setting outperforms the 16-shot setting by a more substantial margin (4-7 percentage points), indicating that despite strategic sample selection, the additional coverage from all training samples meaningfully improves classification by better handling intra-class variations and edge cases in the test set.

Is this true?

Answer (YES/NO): NO